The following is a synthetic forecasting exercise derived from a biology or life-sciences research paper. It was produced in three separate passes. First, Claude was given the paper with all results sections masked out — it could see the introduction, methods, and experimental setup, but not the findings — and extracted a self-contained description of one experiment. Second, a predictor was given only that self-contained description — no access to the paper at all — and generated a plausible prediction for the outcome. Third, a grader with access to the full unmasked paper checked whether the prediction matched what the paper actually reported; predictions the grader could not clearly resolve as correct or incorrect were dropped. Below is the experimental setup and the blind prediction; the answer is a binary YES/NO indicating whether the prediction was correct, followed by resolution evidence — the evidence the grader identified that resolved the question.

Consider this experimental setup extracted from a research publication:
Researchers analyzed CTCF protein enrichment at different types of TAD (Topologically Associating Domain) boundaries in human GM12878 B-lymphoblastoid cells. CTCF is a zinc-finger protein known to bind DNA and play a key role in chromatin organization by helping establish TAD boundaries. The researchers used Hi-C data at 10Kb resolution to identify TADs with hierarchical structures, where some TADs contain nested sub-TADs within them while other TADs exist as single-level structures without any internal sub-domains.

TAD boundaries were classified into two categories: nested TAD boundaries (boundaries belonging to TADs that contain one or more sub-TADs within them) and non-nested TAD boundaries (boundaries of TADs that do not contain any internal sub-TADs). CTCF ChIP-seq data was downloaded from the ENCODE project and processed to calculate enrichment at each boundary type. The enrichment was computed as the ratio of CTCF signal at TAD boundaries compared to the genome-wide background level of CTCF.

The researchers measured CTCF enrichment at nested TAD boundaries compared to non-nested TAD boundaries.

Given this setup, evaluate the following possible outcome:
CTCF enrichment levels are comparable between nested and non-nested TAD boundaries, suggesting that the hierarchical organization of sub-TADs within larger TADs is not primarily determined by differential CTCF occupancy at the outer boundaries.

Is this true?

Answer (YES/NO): NO